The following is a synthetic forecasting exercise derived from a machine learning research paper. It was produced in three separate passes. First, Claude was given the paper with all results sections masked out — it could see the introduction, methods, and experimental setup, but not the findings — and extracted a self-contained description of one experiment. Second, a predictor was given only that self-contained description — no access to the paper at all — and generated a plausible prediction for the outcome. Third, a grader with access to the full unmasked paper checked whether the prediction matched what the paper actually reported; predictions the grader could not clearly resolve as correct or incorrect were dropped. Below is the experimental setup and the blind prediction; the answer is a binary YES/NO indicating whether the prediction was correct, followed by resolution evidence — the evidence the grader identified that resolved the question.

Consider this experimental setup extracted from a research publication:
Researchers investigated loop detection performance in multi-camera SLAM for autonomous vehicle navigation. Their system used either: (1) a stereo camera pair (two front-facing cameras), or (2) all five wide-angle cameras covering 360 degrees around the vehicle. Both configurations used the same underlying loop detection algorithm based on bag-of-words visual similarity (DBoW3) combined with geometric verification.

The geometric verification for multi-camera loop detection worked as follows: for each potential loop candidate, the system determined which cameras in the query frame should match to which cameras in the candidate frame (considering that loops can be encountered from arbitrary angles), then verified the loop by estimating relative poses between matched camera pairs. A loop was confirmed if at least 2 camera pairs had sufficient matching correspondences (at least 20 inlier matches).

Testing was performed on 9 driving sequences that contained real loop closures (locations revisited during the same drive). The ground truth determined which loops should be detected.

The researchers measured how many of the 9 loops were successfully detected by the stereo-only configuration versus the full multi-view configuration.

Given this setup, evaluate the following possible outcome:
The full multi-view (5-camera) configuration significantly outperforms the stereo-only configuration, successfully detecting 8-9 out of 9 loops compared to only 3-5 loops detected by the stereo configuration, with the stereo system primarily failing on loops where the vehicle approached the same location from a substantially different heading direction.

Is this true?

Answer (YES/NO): NO